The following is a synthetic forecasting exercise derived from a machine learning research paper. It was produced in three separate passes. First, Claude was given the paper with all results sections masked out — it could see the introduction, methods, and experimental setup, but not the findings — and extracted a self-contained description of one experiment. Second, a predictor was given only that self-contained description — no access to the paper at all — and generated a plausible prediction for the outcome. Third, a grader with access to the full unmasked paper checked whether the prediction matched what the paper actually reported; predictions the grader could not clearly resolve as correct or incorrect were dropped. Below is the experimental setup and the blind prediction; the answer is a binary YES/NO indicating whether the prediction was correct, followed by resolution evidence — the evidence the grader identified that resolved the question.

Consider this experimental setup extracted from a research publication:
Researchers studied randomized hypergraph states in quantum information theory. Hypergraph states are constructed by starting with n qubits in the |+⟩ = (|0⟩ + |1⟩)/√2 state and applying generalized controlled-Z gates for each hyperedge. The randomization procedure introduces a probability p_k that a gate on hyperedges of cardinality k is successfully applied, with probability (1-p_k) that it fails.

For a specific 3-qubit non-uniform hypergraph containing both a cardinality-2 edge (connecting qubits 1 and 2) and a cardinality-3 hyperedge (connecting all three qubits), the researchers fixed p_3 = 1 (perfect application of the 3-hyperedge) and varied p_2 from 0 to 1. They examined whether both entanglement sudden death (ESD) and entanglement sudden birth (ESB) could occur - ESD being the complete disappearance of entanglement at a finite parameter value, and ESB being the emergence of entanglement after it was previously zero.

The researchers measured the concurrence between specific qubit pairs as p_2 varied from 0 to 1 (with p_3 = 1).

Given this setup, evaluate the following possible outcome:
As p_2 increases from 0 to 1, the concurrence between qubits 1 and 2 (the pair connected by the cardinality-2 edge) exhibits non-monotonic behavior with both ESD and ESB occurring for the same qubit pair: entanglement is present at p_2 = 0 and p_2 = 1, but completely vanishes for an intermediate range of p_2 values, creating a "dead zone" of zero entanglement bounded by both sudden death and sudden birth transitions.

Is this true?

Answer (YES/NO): NO